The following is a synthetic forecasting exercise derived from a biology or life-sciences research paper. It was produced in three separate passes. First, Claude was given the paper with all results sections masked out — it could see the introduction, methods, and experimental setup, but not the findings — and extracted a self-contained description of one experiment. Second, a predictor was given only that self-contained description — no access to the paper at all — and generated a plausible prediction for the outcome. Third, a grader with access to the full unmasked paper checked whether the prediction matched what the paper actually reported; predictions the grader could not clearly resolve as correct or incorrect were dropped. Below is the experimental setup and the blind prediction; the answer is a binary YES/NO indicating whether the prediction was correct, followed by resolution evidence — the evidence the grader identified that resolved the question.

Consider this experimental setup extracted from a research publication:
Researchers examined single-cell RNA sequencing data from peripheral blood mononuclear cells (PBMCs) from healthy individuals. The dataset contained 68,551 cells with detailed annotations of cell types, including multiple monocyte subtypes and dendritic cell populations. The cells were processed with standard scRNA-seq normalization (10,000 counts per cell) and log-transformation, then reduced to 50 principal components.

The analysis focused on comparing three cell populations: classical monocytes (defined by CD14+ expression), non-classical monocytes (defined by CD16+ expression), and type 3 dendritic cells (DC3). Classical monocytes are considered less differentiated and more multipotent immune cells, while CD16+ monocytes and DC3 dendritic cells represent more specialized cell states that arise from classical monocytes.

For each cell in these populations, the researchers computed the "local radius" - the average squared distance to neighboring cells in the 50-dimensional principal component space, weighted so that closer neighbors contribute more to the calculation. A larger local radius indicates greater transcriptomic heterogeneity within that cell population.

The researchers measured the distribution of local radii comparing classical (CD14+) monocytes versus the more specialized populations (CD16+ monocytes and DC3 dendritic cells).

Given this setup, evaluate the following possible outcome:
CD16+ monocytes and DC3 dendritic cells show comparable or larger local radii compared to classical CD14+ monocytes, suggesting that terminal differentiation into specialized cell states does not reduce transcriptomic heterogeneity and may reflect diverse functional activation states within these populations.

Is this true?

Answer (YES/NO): NO